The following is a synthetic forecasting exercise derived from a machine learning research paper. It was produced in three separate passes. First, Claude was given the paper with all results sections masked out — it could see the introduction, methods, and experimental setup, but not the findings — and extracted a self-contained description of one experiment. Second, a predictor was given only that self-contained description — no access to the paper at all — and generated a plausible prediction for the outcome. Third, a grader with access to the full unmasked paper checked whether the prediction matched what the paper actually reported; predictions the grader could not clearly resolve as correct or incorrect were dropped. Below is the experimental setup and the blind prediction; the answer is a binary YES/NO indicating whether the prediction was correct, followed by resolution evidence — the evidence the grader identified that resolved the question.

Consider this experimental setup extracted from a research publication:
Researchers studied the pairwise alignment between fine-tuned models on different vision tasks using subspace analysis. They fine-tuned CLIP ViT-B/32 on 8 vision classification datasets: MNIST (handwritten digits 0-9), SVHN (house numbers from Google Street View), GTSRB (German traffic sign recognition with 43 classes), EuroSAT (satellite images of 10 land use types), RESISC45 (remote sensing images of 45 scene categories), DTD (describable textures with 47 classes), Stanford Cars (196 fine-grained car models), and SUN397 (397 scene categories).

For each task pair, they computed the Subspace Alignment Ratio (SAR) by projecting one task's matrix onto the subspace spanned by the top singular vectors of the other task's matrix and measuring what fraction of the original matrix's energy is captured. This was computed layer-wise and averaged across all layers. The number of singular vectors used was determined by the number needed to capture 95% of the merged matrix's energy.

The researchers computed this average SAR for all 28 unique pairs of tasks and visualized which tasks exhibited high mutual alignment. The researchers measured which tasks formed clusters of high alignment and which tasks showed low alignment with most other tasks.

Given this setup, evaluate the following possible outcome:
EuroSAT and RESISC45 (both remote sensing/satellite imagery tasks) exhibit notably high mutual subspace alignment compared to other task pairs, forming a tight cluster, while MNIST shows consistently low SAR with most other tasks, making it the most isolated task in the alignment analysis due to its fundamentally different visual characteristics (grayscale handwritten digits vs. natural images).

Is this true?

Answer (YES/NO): NO